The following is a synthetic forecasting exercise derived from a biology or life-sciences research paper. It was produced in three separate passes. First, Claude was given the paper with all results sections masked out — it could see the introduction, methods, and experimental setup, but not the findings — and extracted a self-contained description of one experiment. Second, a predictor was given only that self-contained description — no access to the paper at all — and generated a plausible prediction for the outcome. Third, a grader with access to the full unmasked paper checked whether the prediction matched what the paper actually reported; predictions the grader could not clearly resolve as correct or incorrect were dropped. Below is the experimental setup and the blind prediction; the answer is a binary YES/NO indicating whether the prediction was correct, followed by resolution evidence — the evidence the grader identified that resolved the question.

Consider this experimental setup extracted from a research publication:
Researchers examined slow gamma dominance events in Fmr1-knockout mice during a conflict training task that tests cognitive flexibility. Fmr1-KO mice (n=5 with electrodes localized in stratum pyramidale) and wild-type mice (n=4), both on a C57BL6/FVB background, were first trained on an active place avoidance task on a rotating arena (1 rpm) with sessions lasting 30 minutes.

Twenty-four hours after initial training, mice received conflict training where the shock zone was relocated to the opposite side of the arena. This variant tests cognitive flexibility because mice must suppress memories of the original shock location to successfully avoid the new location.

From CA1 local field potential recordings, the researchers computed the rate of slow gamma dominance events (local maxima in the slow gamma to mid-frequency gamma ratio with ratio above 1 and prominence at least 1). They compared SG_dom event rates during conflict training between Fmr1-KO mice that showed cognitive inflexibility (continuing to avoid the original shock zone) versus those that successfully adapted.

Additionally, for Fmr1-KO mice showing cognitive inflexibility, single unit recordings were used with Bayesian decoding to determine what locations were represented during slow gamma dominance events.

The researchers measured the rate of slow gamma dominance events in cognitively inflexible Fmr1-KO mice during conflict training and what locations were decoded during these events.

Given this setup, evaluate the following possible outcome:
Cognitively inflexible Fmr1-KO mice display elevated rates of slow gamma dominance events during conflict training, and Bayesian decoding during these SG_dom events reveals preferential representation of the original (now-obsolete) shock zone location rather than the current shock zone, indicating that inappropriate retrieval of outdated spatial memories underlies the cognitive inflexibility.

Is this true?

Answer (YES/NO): YES